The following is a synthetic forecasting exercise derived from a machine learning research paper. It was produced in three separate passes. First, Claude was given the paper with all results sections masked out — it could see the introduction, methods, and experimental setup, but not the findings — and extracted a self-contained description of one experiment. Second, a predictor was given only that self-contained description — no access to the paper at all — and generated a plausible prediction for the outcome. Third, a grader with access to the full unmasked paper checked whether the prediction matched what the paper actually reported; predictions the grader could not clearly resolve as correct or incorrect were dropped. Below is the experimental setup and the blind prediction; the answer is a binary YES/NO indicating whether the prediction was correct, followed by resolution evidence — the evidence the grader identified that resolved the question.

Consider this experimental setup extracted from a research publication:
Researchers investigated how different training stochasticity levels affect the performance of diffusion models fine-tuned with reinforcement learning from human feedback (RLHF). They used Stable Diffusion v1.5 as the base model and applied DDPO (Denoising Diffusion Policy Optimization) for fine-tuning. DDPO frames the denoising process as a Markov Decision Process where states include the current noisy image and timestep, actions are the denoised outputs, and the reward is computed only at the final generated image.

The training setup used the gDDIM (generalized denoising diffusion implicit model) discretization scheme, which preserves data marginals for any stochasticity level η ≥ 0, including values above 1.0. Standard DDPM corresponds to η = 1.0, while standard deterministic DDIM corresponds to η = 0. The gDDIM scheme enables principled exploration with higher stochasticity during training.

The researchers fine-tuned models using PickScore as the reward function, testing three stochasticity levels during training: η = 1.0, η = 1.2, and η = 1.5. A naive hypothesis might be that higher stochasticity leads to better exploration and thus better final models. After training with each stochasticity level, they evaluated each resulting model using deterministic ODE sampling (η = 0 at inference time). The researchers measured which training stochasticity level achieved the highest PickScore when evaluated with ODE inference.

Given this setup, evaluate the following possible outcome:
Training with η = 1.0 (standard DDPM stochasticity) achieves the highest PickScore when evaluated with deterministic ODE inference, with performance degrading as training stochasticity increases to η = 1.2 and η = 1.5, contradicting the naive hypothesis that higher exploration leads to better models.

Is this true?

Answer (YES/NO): NO